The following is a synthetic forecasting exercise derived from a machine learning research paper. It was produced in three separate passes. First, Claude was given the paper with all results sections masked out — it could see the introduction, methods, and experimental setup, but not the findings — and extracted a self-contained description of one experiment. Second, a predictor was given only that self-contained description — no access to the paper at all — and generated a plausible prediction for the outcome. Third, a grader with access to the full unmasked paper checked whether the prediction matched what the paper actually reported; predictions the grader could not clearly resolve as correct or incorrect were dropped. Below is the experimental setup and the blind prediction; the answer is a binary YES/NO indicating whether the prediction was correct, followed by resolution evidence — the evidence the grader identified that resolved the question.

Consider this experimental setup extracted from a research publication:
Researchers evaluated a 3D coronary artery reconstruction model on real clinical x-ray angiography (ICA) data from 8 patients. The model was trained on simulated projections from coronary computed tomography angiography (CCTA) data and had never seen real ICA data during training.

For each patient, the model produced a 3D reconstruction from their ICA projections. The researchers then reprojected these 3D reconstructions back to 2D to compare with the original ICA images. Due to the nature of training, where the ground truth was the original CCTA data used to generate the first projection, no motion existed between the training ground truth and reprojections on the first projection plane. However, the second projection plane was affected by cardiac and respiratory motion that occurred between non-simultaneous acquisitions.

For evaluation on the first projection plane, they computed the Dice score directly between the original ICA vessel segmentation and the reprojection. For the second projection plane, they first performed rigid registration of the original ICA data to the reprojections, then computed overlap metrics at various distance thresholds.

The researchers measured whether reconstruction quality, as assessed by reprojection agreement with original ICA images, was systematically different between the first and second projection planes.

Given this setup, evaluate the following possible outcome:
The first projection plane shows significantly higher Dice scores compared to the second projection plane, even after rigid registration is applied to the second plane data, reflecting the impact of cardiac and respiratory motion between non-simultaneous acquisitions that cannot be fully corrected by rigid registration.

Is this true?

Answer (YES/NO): YES